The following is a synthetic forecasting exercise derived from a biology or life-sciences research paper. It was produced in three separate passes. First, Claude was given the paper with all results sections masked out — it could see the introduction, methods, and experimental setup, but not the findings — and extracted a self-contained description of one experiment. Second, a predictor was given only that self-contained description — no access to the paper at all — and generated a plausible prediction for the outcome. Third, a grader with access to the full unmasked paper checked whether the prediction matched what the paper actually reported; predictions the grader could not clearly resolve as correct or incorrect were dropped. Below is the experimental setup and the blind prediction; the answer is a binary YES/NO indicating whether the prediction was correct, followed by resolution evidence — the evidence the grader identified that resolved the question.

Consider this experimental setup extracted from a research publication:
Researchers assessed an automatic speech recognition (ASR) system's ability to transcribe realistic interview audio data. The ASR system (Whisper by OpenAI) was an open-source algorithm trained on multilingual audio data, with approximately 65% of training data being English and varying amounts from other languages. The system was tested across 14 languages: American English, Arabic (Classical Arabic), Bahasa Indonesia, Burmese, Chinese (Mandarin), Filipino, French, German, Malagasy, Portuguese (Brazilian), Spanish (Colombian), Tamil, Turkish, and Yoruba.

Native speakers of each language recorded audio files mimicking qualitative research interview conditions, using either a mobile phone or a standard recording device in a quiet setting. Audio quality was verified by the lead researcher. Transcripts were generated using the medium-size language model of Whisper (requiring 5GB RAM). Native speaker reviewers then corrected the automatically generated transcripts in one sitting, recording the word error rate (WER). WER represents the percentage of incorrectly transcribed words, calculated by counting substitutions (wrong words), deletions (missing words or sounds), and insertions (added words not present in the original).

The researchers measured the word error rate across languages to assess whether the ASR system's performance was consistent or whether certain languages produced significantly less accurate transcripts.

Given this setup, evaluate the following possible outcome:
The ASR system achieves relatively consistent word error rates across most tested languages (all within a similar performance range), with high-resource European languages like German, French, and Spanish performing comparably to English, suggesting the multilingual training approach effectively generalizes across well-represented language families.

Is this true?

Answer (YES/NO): NO